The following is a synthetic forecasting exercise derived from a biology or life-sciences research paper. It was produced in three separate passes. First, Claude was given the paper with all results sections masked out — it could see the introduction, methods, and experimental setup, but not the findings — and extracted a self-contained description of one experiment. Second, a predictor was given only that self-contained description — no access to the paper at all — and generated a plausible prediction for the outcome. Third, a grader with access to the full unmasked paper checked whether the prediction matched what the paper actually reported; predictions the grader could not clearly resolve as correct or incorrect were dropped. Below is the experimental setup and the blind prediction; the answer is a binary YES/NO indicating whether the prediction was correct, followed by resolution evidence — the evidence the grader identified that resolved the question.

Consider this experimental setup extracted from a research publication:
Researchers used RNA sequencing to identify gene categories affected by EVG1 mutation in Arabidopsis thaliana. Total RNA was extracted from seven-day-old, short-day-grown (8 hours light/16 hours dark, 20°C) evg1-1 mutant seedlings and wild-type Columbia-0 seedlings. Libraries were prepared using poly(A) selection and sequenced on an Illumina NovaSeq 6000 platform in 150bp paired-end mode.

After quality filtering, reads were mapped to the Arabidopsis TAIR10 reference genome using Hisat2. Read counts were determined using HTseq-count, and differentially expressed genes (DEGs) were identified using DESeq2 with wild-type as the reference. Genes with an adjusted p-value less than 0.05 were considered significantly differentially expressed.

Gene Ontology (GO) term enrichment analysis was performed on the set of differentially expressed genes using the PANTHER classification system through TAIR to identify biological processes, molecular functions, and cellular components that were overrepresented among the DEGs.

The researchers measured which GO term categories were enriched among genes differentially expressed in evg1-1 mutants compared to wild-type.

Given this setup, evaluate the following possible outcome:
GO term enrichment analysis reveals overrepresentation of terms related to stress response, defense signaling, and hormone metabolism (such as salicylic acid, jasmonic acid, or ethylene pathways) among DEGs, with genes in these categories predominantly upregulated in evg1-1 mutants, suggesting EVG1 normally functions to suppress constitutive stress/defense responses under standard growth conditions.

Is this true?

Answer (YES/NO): NO